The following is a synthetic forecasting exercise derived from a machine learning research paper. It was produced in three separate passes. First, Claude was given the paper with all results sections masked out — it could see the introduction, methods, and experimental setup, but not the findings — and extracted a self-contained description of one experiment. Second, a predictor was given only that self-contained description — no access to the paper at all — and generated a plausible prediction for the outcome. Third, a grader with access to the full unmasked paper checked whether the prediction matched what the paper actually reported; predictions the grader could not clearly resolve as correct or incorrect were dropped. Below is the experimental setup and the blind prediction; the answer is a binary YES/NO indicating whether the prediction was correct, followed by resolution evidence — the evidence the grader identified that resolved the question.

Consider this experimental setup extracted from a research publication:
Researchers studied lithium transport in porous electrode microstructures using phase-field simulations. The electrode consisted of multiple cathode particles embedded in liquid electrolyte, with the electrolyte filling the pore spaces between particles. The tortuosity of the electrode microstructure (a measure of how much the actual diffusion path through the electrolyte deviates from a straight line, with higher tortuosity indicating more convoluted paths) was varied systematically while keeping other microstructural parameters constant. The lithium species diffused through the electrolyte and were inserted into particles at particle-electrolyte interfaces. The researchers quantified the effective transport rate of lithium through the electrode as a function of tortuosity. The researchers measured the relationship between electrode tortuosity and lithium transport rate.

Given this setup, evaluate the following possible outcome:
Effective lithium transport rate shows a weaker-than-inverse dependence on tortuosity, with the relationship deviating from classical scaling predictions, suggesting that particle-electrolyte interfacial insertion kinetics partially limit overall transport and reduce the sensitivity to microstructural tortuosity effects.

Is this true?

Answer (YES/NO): NO